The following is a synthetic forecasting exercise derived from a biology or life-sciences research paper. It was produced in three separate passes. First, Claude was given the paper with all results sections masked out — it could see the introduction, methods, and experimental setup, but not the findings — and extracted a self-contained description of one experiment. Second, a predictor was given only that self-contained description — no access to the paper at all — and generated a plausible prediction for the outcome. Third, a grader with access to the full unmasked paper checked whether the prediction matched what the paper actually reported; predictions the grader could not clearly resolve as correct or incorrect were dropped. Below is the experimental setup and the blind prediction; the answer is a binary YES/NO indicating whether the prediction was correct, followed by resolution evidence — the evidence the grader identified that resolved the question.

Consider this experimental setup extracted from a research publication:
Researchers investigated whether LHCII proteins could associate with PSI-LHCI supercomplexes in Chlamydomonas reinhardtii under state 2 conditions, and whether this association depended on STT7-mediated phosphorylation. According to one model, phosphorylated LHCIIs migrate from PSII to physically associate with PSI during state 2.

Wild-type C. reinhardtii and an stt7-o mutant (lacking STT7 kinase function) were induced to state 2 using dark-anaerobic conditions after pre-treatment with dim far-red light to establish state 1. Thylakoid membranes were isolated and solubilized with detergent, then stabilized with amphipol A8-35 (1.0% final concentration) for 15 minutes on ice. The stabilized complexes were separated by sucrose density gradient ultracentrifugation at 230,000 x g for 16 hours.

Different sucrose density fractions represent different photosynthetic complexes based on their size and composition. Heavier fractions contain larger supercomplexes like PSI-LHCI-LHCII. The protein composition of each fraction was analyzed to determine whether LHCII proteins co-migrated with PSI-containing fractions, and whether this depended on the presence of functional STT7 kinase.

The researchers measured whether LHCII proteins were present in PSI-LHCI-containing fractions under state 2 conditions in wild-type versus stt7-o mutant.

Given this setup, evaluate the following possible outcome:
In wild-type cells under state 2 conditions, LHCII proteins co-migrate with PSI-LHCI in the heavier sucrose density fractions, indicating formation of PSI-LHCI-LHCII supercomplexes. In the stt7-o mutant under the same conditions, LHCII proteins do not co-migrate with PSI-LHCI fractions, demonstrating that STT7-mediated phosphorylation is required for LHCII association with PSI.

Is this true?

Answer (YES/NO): YES